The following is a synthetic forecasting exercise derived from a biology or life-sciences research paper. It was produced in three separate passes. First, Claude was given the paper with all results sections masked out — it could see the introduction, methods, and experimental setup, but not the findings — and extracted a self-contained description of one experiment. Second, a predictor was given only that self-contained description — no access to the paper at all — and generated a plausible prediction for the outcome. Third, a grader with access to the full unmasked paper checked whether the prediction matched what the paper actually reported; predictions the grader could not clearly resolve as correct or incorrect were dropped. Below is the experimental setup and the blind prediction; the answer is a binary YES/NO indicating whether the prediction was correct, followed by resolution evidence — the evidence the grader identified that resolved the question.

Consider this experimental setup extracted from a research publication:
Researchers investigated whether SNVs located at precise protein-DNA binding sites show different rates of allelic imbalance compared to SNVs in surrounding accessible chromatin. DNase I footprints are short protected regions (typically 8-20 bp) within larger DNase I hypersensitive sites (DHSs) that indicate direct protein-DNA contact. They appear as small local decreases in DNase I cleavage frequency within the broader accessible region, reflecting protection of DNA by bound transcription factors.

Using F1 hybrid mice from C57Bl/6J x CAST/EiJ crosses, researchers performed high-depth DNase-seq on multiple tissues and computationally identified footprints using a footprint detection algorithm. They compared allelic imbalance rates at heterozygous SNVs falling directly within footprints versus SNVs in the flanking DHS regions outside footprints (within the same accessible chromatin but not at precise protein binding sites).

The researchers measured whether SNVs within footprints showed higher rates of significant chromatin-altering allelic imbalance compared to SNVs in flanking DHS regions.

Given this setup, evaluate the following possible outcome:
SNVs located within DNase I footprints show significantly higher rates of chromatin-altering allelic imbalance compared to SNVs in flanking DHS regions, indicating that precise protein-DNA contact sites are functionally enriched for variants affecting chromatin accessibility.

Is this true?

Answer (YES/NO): YES